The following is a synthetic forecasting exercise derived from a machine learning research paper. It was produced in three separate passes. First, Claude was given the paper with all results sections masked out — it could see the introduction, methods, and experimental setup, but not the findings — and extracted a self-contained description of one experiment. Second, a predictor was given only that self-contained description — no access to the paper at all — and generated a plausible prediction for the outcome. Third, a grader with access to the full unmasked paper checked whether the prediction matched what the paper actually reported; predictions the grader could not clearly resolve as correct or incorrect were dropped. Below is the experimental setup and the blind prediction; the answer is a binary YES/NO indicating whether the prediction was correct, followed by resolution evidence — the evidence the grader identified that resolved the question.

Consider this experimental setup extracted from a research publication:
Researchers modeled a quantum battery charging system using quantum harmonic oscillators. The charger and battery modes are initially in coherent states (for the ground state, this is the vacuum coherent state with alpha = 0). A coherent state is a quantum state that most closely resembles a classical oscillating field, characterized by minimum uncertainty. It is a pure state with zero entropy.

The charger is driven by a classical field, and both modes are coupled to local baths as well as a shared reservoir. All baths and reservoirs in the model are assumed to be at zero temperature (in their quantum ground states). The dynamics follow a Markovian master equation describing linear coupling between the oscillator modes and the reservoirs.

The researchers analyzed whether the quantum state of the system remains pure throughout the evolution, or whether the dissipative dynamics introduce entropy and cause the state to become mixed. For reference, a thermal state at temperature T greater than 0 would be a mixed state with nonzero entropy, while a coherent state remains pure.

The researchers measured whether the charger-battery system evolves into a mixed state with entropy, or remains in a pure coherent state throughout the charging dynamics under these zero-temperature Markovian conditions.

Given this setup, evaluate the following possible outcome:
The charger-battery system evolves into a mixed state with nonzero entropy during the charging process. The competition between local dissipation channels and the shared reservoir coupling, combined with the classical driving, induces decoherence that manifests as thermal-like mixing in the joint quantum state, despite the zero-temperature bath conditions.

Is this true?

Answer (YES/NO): NO